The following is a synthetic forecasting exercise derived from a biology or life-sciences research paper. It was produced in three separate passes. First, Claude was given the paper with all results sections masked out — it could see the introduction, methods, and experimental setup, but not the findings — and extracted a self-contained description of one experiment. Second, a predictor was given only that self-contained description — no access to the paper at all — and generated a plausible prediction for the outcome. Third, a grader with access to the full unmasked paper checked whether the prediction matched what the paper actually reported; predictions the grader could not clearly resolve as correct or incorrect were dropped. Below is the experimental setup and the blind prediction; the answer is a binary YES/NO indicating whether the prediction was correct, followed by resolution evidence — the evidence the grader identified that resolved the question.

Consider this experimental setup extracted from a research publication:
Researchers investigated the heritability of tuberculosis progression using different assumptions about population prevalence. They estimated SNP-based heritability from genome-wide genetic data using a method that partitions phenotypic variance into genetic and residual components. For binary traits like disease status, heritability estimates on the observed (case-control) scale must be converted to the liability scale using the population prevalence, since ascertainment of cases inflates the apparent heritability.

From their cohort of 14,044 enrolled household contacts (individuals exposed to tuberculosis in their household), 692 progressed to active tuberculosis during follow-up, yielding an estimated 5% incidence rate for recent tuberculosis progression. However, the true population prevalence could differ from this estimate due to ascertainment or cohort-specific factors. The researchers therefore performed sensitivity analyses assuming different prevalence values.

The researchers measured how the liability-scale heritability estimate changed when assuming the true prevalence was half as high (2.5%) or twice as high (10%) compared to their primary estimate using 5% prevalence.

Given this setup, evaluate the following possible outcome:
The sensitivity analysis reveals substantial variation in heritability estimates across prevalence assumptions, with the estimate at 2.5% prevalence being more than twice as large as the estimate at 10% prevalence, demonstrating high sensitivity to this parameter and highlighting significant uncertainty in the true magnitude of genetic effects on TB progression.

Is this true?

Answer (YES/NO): NO